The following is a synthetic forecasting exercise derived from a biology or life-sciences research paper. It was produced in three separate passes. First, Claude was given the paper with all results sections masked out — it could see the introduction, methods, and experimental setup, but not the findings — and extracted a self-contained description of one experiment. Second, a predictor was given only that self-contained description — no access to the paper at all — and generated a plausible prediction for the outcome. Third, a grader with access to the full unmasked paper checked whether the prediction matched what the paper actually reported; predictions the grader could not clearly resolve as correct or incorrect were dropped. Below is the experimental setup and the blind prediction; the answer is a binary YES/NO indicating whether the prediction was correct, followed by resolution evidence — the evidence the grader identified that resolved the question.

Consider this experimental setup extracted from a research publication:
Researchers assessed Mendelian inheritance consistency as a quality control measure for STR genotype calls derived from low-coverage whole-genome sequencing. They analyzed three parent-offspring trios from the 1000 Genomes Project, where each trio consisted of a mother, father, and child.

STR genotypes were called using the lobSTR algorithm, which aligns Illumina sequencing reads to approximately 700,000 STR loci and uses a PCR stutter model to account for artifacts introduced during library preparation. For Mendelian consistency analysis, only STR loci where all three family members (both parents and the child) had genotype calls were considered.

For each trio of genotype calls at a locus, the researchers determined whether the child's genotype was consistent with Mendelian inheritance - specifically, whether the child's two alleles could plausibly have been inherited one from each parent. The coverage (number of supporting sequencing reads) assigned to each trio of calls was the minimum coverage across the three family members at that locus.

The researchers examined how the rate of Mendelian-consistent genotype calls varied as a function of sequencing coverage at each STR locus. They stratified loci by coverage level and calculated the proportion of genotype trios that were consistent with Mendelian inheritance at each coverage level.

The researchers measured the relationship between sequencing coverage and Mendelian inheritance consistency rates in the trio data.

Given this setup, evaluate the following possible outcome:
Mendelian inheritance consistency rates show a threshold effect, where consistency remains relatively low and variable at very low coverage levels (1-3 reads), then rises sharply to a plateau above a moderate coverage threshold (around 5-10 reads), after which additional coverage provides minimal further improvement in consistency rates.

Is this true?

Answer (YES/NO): NO